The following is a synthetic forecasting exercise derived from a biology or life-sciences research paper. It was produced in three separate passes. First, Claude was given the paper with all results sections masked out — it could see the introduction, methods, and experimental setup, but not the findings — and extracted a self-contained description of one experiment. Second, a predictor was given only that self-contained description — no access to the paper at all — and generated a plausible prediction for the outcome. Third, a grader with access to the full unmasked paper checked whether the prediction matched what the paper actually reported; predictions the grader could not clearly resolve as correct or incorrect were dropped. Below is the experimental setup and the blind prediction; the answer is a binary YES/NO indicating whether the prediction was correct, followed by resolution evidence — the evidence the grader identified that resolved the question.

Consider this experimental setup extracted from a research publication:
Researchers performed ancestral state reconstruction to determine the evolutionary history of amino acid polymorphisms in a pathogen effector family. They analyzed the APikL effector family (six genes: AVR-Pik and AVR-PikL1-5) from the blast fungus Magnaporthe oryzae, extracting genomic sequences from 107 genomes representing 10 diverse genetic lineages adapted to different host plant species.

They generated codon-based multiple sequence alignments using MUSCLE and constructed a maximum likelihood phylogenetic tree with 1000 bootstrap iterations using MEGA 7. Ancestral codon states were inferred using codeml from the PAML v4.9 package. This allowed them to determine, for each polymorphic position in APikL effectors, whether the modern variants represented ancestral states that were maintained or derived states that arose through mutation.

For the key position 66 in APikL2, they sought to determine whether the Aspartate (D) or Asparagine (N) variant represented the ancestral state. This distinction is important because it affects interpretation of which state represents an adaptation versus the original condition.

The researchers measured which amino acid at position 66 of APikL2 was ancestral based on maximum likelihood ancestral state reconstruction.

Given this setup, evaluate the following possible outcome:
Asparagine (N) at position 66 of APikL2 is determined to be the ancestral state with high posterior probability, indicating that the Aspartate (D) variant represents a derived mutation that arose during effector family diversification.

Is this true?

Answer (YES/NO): NO